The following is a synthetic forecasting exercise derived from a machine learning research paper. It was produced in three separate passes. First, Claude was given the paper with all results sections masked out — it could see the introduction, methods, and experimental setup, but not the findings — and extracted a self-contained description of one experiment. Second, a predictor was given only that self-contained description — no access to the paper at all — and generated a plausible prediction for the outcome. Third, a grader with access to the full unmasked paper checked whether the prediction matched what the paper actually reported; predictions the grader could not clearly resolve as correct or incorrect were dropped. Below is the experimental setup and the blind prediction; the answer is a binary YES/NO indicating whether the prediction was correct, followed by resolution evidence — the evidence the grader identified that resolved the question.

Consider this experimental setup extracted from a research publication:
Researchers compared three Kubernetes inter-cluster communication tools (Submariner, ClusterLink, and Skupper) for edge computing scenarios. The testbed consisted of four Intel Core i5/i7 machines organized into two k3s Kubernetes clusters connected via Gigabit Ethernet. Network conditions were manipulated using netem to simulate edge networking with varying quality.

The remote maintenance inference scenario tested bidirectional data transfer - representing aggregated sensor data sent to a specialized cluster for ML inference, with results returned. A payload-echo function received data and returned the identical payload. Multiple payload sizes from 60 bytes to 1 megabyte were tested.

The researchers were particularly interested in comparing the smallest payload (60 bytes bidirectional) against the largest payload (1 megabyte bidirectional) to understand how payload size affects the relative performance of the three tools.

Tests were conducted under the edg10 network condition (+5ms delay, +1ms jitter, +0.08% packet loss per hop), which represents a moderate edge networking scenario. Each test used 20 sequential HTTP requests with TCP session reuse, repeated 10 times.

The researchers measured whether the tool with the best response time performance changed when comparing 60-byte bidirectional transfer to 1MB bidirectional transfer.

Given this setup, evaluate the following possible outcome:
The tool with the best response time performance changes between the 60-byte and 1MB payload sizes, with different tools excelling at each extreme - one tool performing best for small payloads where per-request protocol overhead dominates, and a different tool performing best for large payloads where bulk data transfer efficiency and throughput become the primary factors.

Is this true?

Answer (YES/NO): NO